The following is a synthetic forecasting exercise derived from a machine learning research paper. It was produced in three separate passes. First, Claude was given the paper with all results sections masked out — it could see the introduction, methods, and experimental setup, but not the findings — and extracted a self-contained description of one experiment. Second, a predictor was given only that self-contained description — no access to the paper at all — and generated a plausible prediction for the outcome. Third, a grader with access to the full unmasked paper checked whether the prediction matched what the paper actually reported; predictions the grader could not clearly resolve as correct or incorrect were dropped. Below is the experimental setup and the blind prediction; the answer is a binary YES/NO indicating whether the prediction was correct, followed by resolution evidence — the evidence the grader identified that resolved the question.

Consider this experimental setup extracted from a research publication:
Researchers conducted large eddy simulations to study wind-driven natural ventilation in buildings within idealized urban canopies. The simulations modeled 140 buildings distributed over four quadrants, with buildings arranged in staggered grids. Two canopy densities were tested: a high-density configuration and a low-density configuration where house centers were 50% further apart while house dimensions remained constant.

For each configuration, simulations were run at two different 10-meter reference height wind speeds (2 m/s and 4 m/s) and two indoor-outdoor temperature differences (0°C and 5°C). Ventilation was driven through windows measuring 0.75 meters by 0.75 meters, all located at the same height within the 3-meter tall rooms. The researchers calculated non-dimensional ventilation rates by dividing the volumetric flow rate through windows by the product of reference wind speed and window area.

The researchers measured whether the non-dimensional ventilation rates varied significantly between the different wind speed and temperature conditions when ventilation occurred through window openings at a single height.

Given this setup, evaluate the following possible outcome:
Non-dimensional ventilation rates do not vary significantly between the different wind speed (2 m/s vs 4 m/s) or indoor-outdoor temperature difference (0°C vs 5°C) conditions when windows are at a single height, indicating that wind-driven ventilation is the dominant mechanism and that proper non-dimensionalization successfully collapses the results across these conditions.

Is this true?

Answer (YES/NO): YES